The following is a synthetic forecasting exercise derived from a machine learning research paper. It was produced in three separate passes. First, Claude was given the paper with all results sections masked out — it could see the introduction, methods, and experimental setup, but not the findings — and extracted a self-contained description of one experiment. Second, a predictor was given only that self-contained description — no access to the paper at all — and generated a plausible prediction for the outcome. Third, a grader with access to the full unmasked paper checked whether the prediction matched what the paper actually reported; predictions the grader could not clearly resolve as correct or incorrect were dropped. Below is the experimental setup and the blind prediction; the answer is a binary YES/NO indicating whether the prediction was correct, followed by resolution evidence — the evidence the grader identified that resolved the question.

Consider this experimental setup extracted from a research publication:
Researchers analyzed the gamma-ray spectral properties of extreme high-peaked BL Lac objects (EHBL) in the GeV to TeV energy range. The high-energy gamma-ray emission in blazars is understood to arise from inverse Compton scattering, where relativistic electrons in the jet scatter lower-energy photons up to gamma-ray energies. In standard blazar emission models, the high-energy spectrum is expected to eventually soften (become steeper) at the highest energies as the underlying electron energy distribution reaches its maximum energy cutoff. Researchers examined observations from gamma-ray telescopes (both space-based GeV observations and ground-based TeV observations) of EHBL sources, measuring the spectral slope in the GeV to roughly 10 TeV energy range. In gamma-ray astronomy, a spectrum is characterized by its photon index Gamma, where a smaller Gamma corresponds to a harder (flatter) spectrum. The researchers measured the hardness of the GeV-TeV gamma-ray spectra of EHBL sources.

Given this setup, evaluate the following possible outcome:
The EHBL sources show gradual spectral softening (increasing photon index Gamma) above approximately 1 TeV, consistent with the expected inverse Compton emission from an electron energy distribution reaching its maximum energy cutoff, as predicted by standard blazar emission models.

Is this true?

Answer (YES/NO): NO